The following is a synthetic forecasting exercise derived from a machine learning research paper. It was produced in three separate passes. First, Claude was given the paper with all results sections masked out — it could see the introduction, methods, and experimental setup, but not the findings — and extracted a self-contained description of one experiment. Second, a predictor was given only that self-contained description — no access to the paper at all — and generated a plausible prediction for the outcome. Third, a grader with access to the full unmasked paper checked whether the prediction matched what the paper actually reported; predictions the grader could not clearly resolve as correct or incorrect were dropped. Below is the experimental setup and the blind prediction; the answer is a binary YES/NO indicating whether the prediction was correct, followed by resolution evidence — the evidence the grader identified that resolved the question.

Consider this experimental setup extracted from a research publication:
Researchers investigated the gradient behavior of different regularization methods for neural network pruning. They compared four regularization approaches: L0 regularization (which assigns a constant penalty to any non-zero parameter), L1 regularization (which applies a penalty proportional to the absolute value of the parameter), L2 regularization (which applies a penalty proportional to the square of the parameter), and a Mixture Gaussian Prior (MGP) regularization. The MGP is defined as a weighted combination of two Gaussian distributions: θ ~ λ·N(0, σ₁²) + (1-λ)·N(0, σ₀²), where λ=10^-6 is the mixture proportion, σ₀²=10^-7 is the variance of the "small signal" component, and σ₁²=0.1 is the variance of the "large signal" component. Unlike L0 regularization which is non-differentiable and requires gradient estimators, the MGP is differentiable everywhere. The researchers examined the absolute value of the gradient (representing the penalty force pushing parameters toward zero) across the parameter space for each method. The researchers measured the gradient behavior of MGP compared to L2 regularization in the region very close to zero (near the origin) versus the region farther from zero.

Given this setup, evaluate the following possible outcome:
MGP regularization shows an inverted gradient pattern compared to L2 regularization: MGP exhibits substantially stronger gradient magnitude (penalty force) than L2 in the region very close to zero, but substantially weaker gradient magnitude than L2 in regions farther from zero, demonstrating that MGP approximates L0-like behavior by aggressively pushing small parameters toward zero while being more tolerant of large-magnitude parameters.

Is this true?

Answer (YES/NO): NO